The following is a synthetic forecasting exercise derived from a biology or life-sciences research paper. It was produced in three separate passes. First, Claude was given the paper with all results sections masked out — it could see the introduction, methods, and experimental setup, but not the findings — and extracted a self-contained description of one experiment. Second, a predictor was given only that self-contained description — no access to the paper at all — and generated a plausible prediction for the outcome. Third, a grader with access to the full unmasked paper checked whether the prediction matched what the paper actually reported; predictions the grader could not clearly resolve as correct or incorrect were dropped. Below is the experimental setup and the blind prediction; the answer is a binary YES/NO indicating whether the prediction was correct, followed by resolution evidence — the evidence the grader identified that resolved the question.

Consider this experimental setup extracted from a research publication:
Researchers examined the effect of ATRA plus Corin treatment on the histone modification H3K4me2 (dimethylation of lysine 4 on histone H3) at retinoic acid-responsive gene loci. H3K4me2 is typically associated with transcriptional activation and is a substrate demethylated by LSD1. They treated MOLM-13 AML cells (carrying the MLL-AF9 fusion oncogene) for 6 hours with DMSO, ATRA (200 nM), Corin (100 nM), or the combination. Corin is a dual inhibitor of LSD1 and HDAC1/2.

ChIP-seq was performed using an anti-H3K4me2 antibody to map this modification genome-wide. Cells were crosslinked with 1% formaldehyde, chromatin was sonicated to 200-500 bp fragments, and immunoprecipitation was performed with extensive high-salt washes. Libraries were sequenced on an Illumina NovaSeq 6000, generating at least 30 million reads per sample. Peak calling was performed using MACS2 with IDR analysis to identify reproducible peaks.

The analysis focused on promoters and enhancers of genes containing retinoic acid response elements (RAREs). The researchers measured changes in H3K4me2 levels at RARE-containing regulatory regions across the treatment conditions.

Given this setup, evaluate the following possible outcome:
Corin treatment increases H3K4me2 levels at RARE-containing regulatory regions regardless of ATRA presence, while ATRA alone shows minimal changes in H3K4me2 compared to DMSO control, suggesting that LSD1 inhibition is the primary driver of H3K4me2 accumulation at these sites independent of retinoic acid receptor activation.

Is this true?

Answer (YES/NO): NO